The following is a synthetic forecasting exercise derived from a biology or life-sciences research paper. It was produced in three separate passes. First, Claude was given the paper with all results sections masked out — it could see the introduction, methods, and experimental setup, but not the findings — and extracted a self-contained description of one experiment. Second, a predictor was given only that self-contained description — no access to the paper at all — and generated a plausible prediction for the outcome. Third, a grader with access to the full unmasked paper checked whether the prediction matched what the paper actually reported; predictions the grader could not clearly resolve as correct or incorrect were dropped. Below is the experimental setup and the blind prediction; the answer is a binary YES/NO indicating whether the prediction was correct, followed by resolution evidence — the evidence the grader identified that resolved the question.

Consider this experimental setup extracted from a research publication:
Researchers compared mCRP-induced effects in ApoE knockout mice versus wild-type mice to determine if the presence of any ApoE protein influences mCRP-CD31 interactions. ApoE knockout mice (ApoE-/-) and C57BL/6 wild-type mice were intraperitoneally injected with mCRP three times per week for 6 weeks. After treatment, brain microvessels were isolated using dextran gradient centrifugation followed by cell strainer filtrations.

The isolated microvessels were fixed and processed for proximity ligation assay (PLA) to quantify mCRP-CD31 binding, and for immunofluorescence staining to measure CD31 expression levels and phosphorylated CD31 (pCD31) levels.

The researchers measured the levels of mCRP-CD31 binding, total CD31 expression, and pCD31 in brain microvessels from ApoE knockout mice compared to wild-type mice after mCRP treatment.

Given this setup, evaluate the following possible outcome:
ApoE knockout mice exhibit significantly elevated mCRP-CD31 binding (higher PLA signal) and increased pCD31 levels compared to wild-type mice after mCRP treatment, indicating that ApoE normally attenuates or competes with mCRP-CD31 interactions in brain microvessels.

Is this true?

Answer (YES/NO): YES